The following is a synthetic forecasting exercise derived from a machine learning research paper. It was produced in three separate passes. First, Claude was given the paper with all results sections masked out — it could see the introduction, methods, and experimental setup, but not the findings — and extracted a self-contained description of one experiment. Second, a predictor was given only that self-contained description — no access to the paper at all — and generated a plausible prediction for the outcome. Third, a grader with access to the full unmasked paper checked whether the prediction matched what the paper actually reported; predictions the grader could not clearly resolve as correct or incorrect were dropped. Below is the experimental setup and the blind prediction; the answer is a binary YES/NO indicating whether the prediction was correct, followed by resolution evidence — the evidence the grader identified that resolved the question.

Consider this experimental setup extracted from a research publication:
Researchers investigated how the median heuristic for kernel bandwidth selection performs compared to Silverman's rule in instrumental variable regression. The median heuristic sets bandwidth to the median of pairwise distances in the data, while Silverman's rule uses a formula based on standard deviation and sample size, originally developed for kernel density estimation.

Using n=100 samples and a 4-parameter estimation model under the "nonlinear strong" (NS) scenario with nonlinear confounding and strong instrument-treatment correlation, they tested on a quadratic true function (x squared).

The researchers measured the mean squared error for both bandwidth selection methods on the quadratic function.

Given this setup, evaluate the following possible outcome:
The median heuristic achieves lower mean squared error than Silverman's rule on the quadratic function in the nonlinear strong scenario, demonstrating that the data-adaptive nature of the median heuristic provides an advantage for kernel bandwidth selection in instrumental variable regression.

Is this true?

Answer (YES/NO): NO